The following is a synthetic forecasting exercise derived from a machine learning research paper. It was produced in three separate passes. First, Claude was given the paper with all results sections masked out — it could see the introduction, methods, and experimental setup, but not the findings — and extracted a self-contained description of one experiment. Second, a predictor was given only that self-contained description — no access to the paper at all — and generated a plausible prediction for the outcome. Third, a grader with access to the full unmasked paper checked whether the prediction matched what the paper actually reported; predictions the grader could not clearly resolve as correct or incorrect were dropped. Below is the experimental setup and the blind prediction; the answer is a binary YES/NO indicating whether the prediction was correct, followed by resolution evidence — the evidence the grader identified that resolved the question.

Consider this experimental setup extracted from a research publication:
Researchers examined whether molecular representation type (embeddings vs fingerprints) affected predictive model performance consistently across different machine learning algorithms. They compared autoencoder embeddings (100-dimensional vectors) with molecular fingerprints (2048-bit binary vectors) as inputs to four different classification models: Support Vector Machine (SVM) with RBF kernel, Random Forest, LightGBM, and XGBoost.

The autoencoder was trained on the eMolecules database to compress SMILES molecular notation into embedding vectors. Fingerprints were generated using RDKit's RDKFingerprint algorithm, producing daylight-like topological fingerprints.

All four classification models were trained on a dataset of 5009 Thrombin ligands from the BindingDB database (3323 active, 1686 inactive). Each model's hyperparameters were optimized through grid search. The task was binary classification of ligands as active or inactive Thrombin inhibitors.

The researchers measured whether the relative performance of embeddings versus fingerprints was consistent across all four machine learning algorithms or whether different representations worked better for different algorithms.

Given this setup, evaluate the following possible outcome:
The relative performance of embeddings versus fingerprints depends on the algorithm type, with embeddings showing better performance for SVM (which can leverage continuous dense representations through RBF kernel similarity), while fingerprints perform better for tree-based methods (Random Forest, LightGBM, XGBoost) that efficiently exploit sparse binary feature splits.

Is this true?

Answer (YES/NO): NO